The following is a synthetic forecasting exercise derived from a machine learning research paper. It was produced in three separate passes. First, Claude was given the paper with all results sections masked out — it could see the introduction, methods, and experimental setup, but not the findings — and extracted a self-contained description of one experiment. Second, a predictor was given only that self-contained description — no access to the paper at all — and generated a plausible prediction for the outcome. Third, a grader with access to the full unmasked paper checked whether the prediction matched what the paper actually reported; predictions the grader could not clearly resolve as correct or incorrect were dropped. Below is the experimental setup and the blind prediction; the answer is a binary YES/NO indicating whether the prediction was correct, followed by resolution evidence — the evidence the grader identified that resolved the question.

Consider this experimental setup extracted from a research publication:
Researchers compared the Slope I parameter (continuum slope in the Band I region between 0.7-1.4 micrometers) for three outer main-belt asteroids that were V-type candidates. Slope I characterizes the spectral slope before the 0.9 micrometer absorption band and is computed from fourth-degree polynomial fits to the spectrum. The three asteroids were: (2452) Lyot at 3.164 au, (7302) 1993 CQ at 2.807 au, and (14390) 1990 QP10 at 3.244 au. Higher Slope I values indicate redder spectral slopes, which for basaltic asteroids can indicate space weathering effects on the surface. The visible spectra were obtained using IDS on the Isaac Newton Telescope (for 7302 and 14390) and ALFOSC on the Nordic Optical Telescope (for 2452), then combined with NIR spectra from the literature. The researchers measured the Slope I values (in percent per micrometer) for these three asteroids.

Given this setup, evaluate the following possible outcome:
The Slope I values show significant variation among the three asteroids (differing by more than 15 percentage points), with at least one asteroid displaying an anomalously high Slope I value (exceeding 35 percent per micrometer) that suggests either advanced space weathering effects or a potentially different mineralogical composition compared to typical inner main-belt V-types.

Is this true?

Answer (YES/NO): NO